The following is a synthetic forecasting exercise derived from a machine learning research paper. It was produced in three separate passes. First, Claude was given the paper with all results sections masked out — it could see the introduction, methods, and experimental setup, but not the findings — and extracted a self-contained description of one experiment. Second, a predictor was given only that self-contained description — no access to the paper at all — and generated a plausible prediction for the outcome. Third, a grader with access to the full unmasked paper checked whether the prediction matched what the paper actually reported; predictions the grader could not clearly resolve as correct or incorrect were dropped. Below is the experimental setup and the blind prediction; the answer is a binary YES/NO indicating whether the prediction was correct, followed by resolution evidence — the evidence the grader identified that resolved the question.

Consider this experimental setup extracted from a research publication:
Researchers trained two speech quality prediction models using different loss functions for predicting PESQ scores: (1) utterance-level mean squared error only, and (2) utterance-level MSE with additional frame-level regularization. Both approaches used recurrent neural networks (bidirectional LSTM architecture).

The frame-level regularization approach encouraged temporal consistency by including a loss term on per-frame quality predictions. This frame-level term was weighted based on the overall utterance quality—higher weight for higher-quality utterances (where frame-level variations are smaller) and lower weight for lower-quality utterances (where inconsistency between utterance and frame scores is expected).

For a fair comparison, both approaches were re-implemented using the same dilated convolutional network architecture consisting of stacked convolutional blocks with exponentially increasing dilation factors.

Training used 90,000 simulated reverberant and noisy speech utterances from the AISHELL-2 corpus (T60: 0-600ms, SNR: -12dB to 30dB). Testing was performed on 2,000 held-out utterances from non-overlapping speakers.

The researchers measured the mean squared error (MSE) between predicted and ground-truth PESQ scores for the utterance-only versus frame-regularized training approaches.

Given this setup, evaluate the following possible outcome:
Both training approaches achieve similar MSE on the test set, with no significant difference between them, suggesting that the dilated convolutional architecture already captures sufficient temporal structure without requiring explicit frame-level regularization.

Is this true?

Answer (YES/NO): NO